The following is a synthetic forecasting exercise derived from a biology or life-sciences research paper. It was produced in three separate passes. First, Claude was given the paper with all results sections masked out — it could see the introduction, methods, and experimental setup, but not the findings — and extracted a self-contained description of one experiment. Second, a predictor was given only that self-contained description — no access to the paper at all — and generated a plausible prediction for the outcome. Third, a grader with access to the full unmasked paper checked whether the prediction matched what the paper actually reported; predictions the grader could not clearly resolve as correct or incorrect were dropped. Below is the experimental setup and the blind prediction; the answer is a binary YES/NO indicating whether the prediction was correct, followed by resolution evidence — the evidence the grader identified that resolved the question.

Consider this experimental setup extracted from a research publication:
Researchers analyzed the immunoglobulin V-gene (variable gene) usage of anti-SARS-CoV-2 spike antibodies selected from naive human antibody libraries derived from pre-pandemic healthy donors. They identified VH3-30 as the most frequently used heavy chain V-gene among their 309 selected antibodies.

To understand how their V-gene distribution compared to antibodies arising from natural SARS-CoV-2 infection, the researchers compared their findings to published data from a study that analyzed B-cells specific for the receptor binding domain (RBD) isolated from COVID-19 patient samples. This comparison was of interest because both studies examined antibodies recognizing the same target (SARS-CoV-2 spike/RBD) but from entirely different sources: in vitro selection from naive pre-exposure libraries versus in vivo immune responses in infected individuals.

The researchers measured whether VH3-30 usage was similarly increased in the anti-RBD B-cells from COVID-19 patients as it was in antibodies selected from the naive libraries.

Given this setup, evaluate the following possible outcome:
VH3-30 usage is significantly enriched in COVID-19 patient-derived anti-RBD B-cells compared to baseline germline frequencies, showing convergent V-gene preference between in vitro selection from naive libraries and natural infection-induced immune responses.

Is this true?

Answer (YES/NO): YES